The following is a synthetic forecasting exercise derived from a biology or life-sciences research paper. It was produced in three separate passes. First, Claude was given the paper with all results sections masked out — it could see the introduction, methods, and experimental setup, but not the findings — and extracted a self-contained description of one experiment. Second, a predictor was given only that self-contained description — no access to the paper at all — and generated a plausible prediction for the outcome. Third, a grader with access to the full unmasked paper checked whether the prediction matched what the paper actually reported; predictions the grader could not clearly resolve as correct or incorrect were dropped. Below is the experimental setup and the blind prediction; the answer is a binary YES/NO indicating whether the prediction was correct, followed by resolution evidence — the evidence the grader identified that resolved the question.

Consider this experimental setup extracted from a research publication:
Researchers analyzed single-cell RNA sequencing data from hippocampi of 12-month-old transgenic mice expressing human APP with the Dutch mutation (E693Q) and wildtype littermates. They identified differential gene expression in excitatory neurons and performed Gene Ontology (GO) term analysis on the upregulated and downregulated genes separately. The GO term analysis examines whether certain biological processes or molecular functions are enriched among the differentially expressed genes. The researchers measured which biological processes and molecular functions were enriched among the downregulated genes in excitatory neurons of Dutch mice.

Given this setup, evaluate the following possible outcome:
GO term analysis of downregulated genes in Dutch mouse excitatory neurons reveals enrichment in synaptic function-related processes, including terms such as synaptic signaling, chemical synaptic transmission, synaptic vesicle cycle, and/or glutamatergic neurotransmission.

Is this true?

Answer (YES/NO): NO